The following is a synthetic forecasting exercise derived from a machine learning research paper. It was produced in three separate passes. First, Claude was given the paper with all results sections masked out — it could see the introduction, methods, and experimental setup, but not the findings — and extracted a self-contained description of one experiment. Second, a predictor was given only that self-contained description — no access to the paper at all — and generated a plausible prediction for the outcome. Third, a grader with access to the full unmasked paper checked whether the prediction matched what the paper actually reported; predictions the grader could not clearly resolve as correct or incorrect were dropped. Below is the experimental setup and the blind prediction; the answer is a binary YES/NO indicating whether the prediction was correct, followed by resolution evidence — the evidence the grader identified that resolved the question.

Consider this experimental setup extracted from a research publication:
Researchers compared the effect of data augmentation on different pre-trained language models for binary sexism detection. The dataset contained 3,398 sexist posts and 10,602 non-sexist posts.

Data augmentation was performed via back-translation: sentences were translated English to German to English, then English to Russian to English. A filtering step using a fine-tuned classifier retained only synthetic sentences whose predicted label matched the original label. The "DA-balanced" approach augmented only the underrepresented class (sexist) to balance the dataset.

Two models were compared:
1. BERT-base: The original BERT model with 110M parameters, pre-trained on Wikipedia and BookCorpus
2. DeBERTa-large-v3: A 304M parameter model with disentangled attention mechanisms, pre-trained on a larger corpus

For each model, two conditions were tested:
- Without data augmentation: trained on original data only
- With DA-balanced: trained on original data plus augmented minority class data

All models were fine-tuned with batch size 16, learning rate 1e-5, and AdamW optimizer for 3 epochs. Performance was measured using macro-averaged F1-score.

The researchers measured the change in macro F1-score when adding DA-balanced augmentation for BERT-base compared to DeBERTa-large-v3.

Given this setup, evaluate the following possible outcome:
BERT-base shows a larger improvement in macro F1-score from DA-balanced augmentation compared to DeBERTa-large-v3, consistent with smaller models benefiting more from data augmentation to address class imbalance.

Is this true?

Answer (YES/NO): NO